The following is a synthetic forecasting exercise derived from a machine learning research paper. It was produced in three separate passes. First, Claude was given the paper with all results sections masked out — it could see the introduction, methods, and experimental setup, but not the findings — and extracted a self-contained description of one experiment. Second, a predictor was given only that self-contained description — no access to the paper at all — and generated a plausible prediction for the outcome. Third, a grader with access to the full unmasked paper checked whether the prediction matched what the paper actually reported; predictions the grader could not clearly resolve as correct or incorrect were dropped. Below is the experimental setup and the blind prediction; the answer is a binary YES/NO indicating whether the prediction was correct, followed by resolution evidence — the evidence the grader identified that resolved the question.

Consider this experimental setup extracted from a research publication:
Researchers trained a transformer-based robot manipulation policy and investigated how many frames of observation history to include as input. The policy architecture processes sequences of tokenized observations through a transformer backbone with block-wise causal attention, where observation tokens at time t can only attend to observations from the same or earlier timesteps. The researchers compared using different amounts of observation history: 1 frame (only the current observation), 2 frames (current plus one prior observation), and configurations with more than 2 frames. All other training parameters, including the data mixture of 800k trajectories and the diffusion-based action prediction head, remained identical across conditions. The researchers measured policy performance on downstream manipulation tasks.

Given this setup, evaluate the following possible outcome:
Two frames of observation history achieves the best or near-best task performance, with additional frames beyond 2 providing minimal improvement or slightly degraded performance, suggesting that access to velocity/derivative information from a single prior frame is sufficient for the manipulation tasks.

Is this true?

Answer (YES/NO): YES